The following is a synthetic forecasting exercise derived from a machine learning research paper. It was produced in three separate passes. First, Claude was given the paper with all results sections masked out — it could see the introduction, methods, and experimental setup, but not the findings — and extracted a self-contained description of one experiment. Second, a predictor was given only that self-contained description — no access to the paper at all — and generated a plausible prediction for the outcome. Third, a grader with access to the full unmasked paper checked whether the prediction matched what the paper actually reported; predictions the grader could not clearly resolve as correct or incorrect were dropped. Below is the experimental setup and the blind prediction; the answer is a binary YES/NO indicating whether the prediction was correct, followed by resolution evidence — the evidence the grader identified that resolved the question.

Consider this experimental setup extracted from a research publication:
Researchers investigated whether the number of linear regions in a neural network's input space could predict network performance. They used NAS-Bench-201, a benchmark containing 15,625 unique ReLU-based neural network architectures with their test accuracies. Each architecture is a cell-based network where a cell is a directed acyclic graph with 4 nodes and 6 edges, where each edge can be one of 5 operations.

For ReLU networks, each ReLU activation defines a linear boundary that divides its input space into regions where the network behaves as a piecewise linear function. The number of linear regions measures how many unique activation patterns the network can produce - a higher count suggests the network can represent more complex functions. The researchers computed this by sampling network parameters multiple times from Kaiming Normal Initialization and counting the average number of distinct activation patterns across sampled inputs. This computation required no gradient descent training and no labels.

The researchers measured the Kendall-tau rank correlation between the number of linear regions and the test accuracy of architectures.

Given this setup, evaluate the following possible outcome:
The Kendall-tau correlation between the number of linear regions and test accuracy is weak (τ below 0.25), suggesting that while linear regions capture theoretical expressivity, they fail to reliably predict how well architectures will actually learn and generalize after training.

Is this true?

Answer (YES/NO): NO